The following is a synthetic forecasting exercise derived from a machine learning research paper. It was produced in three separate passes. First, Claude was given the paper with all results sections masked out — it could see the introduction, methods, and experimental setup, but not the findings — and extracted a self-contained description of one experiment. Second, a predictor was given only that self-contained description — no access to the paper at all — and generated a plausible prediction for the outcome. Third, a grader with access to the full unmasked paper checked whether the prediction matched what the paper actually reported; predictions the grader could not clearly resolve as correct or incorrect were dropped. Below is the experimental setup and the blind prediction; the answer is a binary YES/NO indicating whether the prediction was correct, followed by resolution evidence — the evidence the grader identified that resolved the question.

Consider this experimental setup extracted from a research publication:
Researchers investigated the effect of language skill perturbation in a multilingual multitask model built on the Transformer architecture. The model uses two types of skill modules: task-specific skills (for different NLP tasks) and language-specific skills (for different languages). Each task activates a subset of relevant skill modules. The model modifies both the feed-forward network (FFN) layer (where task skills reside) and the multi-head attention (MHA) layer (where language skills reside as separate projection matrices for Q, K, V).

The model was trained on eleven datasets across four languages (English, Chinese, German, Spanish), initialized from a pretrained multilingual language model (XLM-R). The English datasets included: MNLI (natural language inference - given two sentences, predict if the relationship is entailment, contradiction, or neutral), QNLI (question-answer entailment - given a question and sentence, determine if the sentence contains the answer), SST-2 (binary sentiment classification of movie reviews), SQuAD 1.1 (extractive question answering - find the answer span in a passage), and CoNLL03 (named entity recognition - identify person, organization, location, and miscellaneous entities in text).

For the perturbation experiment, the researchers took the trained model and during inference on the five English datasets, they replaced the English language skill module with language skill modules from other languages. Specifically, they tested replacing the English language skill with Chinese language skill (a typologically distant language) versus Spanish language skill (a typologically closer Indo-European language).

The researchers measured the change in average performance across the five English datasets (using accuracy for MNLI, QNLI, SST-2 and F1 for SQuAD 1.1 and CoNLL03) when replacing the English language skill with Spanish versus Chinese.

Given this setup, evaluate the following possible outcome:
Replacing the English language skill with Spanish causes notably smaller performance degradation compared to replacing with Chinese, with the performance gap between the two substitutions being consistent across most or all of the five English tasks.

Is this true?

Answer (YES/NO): YES